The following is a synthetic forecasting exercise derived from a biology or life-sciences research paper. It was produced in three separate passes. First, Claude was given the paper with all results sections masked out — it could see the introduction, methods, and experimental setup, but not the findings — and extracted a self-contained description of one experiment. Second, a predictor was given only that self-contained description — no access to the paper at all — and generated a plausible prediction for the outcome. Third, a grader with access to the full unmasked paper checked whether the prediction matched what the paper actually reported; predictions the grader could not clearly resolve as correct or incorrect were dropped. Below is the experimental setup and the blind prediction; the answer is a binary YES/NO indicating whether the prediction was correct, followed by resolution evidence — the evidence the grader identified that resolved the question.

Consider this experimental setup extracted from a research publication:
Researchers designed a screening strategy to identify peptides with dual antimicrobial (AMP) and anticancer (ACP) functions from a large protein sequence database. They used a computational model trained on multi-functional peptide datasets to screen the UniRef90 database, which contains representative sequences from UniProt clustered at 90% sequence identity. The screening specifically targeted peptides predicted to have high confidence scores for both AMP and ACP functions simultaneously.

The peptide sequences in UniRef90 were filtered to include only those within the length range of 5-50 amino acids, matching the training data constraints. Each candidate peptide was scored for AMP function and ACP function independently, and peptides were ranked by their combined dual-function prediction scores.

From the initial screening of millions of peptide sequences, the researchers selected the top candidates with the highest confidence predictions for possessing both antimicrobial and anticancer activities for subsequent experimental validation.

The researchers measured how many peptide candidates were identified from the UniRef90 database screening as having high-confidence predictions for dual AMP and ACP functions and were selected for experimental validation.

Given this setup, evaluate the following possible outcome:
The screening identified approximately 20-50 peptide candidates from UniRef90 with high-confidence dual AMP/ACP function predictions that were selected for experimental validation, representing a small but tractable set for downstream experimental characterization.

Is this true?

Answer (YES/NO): NO